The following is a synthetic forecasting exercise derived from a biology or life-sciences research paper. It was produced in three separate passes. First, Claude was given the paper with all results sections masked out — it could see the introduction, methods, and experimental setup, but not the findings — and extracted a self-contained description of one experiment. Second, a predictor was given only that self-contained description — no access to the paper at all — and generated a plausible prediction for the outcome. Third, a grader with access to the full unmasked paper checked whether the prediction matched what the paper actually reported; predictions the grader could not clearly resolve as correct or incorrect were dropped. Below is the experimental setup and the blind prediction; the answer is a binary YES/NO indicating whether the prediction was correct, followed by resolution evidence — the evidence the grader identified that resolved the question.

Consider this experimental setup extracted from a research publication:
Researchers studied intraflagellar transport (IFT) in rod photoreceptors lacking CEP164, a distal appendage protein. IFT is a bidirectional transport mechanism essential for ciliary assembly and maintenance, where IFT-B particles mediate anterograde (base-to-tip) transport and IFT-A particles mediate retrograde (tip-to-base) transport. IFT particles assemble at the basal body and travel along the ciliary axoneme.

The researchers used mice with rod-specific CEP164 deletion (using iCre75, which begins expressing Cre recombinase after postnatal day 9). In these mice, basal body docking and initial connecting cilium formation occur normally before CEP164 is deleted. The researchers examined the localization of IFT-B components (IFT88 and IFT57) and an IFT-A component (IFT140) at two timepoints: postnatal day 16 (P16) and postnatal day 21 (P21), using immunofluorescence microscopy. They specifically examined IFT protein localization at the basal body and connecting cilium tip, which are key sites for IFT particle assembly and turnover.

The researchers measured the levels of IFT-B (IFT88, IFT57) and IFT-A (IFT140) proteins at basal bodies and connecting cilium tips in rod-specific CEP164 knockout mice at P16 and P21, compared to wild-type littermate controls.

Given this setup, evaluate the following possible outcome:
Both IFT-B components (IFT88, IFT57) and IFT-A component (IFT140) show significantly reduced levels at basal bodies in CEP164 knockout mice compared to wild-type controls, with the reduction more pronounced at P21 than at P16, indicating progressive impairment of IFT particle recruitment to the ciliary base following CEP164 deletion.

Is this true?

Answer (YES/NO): YES